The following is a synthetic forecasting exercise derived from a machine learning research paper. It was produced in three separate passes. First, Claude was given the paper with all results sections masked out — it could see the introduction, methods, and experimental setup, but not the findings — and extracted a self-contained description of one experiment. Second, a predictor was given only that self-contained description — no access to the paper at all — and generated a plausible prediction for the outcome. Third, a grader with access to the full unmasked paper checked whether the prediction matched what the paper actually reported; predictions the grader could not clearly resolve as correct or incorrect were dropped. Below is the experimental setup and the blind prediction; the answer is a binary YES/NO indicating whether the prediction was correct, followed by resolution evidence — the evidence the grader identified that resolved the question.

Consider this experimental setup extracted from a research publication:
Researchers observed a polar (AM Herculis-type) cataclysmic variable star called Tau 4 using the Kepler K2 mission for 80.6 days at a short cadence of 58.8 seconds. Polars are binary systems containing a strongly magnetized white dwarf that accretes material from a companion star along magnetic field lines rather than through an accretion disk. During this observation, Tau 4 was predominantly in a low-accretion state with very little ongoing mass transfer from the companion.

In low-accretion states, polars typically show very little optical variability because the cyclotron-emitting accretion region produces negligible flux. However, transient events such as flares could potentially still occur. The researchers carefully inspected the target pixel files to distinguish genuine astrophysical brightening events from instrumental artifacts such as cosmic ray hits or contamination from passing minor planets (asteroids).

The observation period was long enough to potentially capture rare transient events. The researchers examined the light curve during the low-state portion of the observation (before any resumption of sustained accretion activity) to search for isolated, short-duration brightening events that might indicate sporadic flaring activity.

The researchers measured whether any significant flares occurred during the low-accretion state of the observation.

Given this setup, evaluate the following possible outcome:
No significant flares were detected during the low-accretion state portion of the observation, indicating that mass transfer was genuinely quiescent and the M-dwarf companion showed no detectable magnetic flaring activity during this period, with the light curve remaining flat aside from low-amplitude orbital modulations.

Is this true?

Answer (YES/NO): NO